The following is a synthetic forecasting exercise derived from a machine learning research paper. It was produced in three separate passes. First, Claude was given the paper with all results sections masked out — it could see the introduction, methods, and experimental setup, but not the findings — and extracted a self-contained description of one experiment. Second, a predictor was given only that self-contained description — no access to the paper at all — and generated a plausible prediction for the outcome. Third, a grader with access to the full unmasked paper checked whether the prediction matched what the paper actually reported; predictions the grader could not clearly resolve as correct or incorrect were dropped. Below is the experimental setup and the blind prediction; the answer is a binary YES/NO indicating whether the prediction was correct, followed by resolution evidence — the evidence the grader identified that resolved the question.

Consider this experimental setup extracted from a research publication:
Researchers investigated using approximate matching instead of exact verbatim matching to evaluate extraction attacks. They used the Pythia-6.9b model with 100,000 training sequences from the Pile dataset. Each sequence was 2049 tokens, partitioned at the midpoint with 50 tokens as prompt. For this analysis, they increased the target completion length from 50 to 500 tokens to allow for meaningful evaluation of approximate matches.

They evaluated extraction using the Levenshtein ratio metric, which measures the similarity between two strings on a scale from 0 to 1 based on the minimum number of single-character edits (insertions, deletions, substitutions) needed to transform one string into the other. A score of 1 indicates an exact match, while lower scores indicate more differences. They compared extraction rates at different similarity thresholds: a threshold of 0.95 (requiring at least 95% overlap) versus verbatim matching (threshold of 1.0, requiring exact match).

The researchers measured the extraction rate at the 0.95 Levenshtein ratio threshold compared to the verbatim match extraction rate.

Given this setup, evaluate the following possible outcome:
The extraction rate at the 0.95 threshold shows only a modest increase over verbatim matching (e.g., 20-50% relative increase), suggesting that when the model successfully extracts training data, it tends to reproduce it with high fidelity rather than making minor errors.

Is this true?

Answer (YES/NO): NO